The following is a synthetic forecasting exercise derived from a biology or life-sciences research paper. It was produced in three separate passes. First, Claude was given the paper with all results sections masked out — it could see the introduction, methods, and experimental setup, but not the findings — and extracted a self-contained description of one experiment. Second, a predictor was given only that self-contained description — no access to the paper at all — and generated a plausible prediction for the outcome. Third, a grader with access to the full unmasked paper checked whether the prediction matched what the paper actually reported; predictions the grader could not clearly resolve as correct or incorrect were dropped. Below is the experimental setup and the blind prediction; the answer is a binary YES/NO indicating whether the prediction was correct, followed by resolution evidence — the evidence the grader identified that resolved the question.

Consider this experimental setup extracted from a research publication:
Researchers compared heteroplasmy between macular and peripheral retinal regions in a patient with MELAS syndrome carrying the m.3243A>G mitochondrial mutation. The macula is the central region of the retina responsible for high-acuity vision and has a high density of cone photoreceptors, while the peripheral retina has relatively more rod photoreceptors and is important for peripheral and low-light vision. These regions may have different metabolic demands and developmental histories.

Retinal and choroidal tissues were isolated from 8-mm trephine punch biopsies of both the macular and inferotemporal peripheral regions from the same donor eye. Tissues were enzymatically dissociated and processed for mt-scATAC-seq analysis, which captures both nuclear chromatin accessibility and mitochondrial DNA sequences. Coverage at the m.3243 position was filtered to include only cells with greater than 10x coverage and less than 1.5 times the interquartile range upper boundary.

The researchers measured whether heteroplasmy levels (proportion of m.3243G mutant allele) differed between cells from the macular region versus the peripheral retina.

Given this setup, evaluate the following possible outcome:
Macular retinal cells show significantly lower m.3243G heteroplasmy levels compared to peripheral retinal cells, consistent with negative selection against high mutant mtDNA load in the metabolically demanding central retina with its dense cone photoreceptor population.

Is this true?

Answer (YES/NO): NO